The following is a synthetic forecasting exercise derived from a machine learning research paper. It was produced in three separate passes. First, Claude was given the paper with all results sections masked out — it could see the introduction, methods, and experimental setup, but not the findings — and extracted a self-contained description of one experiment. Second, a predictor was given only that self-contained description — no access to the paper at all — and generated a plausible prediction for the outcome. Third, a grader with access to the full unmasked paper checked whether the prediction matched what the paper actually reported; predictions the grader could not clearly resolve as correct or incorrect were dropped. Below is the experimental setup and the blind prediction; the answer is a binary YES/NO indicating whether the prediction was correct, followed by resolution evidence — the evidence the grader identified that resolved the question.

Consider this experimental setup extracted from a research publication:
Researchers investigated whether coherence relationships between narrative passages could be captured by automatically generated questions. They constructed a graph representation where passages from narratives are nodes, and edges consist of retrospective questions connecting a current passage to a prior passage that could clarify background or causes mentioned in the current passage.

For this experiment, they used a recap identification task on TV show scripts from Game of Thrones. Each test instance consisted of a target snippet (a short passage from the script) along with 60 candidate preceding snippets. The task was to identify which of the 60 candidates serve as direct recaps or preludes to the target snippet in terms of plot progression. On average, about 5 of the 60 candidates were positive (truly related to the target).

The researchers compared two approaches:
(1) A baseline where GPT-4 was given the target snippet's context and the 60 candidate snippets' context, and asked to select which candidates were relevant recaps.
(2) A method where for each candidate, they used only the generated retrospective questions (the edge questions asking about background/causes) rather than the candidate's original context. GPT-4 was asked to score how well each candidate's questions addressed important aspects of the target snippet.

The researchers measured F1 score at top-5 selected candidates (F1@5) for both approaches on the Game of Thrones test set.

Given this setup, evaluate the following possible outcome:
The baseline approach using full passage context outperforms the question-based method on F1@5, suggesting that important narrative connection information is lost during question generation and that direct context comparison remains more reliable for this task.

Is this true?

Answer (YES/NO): NO